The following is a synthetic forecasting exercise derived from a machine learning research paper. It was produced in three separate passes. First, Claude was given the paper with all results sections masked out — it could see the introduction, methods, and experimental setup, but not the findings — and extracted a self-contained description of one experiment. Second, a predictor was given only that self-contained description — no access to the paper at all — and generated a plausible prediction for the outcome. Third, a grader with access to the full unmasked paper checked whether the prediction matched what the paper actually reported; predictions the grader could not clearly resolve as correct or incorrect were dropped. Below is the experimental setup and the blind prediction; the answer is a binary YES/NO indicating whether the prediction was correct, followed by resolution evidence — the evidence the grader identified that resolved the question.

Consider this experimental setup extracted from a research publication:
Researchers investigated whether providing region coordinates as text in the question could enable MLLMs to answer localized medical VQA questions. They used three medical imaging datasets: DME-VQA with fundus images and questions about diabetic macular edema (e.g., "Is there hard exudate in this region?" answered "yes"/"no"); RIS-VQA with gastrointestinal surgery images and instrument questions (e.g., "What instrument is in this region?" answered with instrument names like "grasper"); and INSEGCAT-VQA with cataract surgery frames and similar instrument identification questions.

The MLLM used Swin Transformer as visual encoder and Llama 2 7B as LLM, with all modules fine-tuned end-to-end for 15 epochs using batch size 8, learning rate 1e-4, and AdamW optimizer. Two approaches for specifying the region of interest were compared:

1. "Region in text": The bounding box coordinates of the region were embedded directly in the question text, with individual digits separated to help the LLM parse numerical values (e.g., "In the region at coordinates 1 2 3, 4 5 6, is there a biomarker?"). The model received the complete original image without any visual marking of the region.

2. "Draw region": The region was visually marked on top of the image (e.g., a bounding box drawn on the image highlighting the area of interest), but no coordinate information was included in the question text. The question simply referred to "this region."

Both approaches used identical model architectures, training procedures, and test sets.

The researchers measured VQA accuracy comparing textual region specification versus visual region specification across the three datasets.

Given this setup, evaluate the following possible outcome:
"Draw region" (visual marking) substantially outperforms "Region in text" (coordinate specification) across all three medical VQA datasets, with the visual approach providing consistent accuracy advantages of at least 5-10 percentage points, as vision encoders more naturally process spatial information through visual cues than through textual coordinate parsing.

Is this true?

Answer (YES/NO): YES